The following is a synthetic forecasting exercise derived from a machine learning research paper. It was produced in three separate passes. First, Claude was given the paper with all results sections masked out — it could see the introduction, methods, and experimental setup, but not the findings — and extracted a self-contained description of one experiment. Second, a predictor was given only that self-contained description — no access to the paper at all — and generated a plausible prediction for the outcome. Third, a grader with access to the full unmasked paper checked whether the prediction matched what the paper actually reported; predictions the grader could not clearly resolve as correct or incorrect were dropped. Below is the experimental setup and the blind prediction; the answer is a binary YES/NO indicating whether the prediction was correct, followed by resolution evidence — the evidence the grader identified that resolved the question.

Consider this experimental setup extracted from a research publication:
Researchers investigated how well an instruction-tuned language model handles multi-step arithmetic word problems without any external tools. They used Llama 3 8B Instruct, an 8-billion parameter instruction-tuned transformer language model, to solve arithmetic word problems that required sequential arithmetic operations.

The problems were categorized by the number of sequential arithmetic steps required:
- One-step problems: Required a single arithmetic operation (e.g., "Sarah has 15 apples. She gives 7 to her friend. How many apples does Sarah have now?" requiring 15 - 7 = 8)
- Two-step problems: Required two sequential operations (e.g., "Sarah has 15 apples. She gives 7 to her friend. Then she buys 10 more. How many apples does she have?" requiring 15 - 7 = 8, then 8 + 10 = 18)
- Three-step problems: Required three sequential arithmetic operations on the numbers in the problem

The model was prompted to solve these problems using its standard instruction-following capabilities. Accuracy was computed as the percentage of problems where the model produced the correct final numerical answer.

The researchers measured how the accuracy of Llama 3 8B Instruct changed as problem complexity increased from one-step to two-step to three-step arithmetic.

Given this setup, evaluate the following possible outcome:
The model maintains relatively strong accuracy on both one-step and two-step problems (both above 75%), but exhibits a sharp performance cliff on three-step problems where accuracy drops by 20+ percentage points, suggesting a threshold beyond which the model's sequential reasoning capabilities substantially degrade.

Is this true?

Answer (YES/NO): NO